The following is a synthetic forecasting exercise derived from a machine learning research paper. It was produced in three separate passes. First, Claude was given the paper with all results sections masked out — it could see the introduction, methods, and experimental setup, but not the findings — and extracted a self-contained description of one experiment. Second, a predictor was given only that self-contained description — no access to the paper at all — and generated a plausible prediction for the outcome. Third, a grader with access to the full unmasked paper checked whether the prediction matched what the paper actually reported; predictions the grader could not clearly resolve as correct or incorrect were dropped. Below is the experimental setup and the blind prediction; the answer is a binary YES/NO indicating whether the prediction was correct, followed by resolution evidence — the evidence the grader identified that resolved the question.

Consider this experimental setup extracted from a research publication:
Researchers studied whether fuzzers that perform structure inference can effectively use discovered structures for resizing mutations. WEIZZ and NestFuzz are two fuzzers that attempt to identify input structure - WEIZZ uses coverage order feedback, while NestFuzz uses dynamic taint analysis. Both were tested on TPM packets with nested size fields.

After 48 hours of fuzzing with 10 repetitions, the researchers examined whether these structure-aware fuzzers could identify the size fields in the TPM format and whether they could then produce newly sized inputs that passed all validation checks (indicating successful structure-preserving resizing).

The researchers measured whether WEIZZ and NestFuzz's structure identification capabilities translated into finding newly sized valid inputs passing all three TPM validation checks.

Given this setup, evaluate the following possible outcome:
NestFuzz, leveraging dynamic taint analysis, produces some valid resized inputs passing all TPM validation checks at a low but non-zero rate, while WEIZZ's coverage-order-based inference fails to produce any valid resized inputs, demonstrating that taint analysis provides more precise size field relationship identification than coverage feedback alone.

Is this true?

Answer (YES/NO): NO